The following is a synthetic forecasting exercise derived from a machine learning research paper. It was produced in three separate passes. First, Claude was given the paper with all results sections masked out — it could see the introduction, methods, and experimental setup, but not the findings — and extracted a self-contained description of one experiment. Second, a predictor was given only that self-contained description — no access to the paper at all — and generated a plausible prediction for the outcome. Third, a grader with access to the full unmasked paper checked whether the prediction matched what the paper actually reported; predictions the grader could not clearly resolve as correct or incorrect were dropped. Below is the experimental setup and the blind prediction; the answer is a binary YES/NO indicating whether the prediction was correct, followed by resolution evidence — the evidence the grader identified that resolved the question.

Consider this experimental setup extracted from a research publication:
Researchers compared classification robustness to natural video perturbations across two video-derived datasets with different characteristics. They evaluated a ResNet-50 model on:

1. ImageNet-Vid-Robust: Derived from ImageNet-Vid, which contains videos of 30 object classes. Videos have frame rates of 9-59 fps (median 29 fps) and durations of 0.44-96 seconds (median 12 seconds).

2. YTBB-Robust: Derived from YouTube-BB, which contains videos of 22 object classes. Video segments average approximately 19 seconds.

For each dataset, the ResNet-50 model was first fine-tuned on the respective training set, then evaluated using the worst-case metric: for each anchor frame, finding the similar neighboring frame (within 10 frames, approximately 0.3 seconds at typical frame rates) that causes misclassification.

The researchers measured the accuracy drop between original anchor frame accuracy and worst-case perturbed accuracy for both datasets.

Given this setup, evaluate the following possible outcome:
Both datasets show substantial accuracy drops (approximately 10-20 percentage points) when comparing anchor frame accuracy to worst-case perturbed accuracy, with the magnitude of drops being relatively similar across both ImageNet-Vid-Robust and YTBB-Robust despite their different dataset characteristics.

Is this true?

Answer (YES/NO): NO